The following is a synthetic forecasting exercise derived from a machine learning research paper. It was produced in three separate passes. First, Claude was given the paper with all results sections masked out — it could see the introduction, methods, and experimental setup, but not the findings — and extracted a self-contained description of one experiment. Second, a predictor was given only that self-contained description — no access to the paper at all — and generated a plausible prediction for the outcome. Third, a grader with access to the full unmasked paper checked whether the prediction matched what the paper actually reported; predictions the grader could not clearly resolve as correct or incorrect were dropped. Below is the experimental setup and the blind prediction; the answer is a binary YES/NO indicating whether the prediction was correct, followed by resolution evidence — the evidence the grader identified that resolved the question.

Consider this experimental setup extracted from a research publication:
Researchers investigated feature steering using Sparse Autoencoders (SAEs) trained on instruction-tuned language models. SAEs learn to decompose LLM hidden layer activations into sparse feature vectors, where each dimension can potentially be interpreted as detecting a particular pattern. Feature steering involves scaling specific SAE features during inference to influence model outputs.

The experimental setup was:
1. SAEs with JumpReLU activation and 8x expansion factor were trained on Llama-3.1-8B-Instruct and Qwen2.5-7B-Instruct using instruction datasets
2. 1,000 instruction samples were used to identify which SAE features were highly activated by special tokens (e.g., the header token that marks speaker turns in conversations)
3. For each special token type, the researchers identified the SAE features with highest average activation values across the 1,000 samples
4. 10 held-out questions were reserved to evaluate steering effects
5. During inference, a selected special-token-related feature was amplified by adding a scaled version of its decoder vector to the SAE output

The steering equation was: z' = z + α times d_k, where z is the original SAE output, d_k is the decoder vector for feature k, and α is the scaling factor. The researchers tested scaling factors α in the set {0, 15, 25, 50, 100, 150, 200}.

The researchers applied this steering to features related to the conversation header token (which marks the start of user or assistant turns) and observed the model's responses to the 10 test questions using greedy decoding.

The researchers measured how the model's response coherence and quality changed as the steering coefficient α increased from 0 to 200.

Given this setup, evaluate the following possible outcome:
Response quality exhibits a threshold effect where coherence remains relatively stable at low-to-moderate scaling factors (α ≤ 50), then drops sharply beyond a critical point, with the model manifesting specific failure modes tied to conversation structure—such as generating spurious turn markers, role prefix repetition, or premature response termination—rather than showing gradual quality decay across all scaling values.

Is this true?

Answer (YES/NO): NO